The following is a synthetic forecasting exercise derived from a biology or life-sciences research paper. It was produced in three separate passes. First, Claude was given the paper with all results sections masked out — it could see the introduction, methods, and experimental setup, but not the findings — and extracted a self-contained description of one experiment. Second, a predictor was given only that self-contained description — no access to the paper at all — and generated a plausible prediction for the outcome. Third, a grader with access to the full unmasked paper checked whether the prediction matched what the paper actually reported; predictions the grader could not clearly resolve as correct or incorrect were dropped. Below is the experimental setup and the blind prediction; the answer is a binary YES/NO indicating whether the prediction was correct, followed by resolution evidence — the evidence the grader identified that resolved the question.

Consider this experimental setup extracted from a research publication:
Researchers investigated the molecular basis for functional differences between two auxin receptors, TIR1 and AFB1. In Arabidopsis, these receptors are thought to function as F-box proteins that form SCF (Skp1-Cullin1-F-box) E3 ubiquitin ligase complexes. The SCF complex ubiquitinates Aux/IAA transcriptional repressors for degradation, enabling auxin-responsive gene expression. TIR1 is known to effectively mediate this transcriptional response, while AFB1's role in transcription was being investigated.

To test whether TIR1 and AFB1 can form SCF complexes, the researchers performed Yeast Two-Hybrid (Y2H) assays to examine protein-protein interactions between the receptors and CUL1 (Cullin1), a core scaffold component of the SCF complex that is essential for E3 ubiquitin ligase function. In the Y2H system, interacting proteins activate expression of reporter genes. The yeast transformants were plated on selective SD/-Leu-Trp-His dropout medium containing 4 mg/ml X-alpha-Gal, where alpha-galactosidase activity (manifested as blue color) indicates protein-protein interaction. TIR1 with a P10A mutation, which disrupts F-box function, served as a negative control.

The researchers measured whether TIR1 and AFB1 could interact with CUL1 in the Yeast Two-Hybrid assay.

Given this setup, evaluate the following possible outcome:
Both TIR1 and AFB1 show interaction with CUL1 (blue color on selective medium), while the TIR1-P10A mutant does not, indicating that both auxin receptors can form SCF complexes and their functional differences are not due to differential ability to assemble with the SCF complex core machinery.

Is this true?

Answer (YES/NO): NO